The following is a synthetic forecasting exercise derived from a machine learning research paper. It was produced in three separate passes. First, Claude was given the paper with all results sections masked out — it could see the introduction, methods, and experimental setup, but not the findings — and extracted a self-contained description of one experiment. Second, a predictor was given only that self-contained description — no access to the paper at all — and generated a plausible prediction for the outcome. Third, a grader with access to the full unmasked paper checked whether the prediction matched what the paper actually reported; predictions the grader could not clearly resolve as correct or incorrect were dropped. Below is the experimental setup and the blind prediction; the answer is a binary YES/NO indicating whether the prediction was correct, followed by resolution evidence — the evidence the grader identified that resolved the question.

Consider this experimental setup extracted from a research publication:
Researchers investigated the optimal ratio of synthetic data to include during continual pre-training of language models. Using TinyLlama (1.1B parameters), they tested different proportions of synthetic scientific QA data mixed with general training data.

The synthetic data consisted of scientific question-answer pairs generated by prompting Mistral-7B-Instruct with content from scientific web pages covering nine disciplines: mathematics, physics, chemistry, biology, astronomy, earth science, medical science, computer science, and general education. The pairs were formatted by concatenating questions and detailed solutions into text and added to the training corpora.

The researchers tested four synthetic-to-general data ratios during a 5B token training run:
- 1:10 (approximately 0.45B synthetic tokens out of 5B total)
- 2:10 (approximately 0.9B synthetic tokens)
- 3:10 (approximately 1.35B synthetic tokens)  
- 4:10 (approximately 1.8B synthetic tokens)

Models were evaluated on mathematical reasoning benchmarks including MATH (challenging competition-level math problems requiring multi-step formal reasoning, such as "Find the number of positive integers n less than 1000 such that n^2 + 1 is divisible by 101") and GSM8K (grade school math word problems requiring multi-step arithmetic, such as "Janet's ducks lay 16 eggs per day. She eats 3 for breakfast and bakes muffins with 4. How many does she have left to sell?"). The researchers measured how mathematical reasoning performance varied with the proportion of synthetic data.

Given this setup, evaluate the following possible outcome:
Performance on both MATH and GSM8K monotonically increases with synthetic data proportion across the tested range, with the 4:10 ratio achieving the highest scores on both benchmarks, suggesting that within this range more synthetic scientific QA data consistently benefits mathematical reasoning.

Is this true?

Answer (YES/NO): NO